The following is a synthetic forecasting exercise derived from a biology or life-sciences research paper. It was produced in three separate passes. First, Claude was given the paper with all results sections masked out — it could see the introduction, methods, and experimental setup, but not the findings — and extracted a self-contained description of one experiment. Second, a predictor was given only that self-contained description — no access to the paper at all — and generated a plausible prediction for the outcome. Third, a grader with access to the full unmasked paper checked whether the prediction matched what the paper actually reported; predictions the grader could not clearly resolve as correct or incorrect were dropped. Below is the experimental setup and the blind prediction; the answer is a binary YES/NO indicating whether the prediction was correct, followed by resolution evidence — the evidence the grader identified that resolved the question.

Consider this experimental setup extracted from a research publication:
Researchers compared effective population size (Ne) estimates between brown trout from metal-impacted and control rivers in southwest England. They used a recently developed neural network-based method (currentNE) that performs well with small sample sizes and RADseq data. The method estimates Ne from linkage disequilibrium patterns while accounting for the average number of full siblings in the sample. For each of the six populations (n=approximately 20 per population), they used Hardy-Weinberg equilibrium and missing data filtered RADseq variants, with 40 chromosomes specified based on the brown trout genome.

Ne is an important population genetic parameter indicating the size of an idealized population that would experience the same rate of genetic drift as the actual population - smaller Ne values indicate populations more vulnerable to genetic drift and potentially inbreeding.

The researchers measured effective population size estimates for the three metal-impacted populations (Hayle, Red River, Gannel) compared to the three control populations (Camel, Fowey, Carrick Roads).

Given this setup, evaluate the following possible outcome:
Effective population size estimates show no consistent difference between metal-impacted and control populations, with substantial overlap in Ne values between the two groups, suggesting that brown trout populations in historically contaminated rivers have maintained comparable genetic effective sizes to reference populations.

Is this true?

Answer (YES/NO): NO